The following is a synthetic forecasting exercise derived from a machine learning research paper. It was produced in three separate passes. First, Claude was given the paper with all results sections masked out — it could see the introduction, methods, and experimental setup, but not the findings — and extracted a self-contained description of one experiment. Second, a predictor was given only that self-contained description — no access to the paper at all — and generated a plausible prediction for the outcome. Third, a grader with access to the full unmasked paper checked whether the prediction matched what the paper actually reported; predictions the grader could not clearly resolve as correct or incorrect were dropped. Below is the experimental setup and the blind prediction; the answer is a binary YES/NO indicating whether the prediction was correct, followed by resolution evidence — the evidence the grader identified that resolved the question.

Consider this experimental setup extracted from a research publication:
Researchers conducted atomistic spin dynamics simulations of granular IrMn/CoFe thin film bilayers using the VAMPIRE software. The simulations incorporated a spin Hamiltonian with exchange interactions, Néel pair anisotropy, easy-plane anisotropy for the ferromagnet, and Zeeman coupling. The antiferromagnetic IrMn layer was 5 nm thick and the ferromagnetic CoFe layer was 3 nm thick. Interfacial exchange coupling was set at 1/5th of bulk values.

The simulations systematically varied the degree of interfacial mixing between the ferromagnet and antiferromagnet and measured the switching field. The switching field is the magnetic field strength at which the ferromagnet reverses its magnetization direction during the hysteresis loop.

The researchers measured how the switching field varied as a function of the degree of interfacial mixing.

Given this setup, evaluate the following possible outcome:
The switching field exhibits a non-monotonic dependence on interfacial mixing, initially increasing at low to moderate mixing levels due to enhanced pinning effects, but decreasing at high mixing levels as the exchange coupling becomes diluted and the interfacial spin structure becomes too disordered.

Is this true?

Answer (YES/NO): NO